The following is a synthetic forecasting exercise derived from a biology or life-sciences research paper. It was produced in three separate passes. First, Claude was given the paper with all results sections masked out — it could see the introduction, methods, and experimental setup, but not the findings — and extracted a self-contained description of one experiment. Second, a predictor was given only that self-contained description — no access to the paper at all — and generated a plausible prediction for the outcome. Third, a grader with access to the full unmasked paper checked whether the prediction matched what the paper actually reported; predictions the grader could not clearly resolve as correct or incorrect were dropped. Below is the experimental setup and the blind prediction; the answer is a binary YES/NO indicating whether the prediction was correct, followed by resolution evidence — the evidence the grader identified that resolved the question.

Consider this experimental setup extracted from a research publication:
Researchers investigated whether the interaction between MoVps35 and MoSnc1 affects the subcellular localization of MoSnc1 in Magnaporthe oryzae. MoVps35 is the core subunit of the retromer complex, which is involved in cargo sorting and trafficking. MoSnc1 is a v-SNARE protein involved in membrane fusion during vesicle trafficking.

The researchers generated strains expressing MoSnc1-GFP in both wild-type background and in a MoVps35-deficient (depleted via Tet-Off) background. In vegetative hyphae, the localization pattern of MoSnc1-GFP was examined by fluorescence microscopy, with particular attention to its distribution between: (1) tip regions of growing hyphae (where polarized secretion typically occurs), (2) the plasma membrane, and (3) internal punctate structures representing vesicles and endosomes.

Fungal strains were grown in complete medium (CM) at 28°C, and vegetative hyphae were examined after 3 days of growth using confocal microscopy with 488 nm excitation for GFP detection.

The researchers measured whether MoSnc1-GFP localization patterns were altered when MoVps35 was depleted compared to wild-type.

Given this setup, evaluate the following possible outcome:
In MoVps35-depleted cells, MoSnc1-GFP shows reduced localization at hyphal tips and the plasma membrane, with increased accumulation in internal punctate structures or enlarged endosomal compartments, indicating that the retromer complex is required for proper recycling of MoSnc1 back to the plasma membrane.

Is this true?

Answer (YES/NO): YES